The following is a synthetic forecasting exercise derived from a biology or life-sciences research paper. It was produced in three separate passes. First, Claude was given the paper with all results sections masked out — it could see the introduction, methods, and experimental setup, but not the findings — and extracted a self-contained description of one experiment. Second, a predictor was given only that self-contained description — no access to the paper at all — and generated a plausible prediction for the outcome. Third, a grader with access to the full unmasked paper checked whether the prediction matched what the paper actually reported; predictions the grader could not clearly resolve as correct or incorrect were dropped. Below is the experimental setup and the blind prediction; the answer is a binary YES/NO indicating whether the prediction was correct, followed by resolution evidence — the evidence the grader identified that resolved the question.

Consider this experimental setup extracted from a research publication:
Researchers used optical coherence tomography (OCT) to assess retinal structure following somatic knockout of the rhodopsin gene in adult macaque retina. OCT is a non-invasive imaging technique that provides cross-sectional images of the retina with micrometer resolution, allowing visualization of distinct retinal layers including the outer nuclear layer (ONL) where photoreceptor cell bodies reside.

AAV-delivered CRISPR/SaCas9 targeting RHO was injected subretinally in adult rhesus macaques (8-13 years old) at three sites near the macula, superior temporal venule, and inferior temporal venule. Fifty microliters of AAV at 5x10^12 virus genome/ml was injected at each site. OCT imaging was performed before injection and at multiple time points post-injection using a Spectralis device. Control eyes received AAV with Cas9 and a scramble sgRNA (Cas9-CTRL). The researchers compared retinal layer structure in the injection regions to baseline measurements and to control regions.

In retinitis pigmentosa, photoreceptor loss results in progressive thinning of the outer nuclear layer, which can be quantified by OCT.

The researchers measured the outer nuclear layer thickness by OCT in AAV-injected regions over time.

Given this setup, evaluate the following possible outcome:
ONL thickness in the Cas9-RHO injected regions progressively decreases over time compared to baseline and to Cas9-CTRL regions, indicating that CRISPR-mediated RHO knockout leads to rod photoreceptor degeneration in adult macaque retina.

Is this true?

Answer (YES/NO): YES